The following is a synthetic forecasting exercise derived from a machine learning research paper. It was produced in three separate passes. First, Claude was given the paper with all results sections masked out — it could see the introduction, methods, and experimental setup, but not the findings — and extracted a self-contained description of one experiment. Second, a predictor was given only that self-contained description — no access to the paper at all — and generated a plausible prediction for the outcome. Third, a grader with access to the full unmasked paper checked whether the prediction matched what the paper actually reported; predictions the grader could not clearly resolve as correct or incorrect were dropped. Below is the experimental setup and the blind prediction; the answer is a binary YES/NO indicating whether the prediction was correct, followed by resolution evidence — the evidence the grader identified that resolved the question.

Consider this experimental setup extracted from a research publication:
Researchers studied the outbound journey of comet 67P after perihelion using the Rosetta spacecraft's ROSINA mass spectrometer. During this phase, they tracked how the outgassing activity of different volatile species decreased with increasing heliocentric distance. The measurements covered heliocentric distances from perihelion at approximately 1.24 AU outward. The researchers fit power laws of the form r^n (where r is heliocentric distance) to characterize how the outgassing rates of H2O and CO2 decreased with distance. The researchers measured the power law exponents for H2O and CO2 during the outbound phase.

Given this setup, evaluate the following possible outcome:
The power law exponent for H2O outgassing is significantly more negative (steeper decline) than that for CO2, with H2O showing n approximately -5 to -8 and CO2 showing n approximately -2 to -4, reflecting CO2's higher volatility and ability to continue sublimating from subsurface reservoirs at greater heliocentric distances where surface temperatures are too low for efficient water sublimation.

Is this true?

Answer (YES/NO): YES